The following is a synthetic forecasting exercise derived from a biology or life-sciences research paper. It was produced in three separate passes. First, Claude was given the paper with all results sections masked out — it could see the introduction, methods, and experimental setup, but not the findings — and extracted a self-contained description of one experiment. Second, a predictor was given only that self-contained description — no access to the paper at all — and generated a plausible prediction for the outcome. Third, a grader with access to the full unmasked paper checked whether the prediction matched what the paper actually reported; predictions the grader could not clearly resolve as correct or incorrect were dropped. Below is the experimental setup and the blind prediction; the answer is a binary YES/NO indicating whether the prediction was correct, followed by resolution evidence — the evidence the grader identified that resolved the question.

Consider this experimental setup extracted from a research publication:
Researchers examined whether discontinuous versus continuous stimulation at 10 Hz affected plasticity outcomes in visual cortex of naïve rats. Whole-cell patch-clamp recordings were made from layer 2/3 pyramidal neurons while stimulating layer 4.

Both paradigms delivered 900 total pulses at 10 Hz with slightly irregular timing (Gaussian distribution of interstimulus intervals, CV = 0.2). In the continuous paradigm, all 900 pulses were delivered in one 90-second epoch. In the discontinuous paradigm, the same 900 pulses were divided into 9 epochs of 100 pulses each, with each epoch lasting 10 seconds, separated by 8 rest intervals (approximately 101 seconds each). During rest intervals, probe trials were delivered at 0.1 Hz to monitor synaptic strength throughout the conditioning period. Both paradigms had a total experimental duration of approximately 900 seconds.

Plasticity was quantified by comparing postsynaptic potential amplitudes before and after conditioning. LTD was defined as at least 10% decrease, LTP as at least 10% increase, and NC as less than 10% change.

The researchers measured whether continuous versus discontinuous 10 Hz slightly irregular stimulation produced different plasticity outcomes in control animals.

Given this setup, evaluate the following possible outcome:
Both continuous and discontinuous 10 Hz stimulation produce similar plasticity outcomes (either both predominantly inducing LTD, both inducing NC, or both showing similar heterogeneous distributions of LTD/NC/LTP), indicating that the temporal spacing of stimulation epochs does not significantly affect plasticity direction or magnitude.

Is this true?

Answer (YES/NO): NO